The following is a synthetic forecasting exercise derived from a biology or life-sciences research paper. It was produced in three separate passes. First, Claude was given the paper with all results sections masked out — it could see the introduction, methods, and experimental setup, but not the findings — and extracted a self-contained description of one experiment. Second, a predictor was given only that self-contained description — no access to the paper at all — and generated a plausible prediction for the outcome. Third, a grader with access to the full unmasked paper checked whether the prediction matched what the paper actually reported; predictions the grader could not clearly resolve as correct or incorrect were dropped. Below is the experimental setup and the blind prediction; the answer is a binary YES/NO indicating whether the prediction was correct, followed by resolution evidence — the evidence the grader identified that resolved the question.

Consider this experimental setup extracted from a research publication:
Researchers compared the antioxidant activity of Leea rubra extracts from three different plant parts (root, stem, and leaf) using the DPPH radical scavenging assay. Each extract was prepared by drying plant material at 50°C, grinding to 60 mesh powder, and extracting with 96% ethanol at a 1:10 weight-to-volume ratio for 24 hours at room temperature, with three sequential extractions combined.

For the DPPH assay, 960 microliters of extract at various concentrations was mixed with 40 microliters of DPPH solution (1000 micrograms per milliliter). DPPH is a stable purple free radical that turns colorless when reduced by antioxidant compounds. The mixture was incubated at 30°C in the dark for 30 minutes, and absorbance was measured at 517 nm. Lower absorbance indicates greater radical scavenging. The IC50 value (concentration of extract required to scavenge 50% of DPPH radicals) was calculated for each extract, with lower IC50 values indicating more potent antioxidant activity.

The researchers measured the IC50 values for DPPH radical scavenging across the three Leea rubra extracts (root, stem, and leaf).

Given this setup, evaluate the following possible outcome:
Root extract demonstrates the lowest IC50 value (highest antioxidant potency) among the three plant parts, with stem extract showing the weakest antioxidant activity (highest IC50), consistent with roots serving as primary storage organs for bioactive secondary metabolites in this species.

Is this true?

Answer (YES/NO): NO